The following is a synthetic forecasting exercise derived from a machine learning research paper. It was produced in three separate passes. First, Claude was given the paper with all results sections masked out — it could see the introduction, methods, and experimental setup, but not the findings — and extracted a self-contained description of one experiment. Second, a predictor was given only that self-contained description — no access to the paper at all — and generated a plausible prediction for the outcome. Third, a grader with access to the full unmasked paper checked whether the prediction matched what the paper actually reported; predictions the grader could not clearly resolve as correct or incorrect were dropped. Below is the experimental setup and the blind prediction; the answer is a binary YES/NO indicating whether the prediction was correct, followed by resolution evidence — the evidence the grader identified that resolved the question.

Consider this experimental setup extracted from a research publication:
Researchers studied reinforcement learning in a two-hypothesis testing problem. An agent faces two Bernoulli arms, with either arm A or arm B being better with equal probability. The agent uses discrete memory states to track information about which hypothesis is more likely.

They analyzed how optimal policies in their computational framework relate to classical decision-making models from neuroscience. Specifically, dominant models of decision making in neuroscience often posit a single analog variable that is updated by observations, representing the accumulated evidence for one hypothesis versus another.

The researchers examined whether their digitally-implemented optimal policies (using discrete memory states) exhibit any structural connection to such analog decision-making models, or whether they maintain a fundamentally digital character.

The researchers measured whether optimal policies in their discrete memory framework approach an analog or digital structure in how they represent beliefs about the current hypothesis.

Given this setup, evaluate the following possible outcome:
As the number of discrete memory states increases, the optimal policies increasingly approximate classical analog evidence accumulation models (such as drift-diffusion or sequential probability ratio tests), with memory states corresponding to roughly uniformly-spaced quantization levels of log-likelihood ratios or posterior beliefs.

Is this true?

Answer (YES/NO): YES